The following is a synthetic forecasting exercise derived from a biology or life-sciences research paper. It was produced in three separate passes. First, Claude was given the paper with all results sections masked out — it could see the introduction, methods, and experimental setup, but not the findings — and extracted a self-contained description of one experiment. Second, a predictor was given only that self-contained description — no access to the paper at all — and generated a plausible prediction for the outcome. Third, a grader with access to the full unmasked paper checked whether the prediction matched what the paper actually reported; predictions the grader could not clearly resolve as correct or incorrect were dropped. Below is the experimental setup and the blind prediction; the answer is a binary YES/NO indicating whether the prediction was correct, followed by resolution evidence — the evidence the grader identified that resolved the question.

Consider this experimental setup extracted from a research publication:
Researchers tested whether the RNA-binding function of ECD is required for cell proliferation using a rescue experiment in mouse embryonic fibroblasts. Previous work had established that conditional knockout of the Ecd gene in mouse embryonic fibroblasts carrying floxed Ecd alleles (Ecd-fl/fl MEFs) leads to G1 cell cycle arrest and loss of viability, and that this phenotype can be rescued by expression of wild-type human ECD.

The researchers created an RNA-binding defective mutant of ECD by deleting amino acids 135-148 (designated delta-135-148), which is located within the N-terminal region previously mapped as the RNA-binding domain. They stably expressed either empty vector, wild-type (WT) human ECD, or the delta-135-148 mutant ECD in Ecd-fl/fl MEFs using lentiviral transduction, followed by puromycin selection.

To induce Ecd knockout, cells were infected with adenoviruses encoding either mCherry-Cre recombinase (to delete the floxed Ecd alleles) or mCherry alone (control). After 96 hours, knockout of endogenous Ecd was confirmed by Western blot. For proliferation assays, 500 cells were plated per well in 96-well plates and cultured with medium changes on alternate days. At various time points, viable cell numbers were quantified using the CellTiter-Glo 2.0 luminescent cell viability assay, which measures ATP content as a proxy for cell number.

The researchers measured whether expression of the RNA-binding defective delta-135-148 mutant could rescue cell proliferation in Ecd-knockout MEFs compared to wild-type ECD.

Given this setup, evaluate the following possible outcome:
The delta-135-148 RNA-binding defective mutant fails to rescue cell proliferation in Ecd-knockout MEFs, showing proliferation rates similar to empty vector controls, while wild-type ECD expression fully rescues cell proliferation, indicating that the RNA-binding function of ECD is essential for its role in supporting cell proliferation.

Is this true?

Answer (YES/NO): YES